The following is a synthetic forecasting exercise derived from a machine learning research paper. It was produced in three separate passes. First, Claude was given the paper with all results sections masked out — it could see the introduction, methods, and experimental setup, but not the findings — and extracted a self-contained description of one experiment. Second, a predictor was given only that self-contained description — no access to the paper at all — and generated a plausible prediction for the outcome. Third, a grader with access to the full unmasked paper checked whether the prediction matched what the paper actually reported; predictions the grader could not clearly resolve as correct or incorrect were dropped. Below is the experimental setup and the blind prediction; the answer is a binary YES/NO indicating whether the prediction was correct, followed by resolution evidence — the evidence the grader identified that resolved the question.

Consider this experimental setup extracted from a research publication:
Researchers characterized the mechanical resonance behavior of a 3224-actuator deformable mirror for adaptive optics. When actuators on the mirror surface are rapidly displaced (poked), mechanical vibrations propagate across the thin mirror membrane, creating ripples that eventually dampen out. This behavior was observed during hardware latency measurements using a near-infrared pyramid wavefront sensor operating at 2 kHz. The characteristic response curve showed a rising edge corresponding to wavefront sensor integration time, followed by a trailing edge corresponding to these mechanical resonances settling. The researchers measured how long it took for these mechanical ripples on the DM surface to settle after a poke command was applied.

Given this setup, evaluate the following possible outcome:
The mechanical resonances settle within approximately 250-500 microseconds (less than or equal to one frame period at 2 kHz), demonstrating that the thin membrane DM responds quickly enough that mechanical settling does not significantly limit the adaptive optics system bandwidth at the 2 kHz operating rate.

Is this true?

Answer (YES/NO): NO